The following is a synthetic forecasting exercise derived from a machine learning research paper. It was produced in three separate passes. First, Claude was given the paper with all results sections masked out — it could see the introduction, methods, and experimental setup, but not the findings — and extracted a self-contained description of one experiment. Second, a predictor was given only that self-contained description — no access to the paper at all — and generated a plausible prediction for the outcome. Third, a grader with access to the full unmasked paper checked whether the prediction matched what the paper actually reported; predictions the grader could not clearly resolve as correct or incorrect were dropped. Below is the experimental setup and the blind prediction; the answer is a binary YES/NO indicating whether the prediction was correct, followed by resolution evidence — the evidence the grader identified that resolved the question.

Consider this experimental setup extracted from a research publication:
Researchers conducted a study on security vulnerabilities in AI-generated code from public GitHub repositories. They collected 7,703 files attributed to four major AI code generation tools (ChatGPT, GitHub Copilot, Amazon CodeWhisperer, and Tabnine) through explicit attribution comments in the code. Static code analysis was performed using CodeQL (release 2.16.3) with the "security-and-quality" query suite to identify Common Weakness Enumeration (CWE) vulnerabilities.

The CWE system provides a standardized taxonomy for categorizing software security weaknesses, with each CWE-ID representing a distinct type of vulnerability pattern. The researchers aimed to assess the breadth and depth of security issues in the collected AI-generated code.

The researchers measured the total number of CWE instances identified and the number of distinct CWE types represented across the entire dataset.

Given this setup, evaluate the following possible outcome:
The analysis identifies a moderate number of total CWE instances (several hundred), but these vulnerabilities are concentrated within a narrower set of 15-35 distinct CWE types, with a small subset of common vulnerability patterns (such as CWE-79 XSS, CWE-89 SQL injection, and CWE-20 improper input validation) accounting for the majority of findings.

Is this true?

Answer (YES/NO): NO